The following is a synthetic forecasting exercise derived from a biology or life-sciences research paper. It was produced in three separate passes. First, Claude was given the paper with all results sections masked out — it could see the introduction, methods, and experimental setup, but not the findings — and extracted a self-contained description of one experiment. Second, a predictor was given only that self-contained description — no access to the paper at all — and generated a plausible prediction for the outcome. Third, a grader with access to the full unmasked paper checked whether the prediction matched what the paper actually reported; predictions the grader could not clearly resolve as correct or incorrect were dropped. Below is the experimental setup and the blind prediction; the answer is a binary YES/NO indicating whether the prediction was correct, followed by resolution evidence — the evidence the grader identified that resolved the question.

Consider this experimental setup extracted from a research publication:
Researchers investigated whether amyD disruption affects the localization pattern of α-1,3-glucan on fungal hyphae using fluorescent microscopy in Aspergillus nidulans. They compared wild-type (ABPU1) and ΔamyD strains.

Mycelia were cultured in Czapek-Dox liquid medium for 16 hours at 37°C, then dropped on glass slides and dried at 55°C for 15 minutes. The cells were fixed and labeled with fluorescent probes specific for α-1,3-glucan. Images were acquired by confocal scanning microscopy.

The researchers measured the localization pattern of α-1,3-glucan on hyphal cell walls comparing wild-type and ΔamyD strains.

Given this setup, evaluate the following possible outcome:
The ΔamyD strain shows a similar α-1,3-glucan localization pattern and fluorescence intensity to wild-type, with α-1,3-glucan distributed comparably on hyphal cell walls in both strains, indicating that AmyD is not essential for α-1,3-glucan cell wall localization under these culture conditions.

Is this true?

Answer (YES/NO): YES